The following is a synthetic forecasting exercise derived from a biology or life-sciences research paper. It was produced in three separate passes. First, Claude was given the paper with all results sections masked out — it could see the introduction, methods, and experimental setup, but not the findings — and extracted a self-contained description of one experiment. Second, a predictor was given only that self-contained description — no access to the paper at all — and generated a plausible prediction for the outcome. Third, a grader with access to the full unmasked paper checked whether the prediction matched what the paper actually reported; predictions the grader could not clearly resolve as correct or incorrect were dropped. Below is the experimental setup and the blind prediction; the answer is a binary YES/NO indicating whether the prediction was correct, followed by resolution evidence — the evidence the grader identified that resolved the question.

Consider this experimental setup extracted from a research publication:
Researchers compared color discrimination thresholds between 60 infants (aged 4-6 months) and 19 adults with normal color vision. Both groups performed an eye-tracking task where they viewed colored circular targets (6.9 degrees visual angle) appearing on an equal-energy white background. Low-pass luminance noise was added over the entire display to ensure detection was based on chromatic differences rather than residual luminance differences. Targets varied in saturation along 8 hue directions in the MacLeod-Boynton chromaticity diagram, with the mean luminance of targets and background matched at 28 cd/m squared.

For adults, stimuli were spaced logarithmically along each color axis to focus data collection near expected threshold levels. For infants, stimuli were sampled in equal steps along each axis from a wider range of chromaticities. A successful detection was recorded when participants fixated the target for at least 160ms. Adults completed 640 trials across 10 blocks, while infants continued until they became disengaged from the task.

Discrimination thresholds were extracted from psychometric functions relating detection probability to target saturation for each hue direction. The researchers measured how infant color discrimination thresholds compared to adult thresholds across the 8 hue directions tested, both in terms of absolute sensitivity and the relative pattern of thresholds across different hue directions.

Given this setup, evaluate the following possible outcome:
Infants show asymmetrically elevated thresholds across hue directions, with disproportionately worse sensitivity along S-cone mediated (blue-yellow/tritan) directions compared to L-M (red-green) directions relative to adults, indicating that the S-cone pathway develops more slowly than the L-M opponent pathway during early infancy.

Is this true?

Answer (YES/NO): NO